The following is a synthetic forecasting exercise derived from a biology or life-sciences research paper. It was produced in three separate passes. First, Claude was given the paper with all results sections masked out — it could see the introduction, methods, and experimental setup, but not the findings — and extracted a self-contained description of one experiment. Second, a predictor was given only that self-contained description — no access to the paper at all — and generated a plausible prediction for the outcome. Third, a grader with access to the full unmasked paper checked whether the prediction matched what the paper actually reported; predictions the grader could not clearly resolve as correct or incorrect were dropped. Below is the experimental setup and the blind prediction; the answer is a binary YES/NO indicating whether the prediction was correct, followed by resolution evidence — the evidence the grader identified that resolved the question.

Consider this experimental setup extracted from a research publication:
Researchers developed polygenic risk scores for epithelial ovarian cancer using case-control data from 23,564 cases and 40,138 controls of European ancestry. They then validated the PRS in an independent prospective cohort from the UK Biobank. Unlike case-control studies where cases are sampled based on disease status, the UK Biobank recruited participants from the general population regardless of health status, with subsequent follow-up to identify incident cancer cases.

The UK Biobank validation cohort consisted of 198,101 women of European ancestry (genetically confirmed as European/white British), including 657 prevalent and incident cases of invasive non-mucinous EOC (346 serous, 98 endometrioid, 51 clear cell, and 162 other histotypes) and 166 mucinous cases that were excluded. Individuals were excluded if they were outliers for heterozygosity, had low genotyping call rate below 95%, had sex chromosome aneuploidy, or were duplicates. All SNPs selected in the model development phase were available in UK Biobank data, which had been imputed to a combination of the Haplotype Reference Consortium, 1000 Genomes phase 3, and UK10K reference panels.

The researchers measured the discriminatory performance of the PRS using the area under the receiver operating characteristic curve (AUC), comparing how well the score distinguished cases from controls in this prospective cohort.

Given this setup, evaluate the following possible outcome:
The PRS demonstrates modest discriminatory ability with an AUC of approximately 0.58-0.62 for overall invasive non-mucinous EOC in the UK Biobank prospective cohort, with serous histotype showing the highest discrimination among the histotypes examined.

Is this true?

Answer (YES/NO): NO